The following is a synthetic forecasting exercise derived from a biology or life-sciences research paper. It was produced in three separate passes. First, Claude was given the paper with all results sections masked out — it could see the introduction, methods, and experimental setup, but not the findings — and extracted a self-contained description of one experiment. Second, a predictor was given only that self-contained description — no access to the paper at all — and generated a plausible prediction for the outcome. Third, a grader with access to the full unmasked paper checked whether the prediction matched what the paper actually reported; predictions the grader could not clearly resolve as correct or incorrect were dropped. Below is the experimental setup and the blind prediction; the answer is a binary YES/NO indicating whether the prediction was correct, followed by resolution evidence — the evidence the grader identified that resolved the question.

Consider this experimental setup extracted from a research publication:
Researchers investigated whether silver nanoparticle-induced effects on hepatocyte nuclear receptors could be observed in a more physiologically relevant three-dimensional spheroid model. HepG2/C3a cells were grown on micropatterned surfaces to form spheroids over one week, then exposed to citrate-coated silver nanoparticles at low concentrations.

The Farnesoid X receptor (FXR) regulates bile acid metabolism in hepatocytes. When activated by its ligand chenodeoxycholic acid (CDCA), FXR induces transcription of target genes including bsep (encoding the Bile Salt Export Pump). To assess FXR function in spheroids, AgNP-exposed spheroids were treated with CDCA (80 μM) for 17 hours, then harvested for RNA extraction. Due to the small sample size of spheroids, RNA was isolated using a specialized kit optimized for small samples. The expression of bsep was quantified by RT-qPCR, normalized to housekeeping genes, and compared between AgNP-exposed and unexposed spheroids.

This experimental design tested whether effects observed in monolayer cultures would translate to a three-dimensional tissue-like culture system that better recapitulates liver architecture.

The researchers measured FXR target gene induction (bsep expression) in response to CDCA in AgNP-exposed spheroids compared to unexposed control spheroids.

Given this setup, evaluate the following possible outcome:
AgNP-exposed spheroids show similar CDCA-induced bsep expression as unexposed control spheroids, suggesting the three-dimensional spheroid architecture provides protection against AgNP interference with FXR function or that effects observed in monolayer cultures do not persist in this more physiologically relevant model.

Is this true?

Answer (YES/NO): NO